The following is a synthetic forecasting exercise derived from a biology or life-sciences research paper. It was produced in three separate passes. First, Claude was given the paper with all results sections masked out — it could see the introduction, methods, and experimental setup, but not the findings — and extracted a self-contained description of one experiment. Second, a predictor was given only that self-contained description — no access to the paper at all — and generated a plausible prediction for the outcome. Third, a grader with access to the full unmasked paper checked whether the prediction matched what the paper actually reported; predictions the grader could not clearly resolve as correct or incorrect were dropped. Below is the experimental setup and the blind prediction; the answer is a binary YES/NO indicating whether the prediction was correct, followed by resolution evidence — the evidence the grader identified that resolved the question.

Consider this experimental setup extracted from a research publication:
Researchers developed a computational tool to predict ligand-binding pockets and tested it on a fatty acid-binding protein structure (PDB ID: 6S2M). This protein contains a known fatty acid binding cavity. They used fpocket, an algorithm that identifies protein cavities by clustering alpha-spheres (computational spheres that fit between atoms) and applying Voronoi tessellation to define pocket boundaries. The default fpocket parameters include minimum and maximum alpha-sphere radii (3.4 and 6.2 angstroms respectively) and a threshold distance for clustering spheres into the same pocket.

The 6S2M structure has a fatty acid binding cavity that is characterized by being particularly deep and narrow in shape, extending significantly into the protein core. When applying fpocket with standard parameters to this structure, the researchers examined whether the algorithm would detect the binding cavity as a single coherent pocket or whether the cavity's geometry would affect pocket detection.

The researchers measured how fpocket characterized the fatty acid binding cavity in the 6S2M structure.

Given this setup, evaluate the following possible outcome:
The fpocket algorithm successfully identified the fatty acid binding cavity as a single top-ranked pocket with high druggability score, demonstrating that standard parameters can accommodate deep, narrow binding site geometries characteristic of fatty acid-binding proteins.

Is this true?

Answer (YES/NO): NO